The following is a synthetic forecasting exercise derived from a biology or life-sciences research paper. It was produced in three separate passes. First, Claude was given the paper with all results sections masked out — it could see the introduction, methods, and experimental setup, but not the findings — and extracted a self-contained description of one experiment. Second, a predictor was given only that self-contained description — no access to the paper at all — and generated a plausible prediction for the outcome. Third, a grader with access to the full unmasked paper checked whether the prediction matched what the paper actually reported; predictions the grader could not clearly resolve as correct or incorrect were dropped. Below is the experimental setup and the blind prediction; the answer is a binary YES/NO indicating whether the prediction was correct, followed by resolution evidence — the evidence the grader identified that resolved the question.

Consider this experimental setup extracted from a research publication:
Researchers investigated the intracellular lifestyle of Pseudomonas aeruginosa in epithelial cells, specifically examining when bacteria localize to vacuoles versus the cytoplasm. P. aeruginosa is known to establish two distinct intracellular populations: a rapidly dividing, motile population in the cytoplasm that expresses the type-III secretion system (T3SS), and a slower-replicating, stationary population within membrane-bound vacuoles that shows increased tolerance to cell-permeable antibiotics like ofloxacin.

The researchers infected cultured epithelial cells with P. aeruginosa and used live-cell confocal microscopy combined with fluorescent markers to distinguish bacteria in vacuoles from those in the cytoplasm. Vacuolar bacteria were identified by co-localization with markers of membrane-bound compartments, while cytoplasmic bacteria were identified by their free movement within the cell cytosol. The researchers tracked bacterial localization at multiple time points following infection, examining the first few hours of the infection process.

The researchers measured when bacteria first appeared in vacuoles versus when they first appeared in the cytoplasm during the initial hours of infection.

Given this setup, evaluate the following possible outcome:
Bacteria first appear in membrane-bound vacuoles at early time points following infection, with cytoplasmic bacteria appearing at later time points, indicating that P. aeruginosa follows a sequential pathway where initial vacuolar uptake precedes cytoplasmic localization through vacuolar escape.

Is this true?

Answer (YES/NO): YES